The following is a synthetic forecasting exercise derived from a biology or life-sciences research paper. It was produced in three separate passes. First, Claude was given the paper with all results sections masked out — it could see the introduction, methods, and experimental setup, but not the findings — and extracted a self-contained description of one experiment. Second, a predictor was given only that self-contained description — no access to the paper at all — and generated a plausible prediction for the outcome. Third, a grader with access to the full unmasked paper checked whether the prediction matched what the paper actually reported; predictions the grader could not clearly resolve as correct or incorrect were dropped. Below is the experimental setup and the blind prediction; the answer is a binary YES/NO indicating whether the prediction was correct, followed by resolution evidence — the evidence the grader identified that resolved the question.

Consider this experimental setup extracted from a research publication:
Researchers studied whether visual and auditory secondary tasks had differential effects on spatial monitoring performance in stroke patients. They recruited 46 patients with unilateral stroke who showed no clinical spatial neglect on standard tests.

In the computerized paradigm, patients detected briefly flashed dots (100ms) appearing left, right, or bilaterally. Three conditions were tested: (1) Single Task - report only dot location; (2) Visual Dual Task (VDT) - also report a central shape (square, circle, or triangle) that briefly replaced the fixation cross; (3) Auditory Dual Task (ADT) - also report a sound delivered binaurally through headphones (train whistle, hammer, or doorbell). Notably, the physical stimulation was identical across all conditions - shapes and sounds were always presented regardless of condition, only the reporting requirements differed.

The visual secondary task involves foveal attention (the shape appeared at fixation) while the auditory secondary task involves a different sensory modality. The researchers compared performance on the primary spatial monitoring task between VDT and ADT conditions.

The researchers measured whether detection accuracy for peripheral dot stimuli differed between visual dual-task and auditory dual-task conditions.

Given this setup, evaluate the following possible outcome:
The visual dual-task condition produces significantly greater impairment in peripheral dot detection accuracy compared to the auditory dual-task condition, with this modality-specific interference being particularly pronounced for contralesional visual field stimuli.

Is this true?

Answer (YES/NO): NO